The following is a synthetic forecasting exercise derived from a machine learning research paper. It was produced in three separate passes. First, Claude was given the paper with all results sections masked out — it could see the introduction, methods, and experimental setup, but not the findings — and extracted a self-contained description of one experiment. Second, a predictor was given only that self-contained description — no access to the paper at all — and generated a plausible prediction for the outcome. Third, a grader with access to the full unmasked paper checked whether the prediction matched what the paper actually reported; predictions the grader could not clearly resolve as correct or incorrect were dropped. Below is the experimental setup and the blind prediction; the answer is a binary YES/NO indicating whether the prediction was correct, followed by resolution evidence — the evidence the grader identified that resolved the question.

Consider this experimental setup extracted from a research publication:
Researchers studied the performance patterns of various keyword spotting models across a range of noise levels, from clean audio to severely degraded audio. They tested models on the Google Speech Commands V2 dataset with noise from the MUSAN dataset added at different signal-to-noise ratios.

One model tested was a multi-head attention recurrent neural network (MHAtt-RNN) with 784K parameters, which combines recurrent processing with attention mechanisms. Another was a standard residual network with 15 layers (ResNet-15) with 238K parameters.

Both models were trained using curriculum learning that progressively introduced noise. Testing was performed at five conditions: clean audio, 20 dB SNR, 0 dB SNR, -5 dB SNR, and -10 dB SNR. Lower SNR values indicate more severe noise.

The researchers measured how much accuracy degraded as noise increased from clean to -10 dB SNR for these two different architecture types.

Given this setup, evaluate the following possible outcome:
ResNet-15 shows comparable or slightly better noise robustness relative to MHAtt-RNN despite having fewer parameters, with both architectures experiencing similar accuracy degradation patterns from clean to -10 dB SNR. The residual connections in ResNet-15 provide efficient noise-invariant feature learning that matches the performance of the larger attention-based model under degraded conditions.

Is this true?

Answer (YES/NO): NO